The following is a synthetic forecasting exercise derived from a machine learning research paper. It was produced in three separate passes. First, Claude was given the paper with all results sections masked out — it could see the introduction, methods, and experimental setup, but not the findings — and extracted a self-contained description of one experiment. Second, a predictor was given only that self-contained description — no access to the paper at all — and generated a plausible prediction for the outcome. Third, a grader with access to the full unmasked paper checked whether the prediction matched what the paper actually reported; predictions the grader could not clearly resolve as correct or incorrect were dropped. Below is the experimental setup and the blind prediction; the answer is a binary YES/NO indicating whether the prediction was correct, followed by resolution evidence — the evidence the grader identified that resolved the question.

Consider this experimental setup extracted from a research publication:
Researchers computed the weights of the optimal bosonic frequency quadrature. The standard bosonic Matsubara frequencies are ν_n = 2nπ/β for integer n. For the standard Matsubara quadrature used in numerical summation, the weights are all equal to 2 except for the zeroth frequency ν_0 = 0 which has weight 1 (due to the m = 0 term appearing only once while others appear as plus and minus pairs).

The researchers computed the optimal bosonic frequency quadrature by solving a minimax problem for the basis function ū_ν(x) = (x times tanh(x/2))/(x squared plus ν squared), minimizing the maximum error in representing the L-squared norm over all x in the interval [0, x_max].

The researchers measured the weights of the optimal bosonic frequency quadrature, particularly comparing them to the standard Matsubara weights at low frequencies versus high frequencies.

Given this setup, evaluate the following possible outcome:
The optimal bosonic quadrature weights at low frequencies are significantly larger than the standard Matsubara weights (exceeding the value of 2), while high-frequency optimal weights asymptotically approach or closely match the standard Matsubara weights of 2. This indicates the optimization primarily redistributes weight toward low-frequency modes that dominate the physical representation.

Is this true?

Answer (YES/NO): NO